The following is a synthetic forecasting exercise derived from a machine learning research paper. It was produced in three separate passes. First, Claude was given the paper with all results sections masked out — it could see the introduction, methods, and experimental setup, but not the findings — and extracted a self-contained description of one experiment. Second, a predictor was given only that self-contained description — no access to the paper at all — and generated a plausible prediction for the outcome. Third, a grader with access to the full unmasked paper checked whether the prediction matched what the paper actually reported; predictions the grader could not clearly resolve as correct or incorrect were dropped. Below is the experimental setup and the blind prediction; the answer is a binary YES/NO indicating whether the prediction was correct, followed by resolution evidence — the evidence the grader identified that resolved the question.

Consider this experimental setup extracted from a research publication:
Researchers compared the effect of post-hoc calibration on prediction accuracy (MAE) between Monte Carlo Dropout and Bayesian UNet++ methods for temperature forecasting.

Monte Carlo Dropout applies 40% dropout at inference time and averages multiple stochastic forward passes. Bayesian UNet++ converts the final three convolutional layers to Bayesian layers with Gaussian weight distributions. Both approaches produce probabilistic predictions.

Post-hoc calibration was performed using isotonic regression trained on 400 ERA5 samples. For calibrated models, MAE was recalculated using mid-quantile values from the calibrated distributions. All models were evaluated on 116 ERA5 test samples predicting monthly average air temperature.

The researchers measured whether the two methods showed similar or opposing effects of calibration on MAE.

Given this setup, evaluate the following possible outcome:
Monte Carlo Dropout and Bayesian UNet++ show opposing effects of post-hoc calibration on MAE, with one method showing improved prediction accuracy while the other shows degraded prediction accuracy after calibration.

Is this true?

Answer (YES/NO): YES